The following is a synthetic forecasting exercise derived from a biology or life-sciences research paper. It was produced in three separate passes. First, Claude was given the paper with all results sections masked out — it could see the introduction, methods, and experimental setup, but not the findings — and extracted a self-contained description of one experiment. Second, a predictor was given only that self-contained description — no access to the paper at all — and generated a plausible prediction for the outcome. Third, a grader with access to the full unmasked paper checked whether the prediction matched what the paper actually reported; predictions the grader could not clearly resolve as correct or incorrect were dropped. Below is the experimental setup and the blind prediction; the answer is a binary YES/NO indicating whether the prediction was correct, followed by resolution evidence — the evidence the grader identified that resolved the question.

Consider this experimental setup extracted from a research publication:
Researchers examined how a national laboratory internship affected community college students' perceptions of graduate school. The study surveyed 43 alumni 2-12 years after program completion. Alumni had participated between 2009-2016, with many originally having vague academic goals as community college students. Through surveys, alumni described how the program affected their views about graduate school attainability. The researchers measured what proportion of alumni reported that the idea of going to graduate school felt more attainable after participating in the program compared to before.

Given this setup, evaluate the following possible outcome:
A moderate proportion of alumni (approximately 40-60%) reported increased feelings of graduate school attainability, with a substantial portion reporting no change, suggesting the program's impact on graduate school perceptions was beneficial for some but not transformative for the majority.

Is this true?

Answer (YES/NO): NO